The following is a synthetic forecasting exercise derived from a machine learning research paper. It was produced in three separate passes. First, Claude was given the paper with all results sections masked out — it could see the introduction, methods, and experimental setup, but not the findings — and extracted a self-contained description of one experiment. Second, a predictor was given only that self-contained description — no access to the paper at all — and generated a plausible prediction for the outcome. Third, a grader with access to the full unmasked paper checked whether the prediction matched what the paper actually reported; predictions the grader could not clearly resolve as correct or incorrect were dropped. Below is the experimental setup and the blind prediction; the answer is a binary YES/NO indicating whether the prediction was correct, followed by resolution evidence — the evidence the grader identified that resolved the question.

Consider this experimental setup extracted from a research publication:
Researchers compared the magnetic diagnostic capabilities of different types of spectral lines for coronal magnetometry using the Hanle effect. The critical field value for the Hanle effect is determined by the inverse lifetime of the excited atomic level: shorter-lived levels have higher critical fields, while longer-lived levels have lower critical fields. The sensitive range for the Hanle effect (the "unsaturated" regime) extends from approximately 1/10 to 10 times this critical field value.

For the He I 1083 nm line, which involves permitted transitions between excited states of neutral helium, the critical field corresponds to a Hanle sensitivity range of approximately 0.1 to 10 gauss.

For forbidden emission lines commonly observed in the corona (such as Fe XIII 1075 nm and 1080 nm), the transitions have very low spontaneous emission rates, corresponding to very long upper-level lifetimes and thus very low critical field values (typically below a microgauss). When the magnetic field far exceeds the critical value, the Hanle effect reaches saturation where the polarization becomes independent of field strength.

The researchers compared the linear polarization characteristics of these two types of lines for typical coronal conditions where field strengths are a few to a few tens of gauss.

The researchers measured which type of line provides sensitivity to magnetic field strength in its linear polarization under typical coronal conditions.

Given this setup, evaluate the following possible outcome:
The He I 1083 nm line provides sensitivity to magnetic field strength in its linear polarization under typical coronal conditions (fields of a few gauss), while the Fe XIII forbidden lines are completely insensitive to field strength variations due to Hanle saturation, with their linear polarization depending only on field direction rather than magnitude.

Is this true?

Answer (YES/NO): NO